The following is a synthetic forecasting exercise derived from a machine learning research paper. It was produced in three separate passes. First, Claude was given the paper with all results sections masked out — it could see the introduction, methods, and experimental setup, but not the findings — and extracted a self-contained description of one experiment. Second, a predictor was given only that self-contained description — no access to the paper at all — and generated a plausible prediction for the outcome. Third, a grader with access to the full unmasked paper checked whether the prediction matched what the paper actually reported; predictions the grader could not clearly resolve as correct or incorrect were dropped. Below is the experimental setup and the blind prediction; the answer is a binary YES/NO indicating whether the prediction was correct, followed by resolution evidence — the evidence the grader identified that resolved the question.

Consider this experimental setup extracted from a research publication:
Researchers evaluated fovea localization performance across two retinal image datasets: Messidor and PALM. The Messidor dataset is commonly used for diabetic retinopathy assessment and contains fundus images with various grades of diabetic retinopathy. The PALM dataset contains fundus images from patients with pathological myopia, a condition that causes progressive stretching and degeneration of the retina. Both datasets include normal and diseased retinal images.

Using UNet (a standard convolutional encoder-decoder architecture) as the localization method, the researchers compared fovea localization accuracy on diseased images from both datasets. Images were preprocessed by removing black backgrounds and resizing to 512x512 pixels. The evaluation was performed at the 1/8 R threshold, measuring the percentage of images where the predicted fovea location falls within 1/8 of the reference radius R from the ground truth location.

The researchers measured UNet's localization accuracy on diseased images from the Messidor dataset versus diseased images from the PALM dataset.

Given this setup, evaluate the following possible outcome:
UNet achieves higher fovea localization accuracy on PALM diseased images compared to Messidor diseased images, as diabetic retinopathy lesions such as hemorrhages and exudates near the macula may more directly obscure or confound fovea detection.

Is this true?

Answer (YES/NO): NO